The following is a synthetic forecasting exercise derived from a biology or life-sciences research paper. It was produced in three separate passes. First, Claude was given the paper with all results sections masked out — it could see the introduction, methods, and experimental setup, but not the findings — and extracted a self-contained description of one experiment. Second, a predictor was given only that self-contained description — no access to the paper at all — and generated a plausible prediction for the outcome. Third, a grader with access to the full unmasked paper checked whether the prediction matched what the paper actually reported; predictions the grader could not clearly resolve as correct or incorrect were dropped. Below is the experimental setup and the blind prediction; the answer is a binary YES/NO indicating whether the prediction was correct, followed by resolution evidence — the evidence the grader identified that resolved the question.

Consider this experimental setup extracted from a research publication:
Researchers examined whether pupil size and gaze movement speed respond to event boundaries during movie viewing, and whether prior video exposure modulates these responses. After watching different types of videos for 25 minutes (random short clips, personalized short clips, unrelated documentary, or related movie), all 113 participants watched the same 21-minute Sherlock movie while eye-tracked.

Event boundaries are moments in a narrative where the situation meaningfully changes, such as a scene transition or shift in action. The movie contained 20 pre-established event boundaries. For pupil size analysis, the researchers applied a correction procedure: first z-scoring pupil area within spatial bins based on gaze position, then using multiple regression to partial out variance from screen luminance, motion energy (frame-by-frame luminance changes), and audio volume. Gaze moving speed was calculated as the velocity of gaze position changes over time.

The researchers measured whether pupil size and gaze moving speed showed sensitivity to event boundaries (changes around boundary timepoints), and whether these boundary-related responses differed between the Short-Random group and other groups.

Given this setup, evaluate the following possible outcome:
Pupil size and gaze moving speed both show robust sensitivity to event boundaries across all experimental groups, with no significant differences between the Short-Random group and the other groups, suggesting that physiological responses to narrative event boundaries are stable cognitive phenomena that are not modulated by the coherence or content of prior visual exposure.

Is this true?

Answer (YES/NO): YES